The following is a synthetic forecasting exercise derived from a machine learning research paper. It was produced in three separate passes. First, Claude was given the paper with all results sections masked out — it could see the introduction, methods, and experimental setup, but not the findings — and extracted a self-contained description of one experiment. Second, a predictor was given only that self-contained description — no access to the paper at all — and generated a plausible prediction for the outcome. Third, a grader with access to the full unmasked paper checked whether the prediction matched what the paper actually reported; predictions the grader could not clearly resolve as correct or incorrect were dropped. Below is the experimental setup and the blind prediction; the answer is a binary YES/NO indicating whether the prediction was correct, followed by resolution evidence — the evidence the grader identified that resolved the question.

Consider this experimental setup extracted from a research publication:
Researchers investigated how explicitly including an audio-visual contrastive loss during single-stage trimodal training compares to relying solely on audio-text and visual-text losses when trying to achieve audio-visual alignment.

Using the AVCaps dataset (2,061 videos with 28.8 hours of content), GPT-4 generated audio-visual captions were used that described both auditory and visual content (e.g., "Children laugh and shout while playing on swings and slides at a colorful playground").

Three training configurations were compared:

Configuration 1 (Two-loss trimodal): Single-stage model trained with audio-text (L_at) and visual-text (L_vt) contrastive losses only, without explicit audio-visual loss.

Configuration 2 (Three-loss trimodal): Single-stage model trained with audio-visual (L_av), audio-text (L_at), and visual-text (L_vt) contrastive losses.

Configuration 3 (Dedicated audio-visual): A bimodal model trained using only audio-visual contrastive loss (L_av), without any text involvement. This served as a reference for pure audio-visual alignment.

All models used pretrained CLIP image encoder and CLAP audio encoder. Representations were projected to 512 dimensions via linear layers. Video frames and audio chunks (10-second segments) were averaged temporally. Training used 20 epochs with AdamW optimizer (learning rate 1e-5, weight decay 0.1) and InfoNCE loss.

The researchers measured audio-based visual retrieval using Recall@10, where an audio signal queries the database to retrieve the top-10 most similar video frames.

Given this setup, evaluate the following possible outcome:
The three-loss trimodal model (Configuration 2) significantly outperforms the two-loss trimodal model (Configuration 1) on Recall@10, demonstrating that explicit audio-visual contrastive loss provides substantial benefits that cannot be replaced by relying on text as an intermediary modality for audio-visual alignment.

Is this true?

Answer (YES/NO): NO